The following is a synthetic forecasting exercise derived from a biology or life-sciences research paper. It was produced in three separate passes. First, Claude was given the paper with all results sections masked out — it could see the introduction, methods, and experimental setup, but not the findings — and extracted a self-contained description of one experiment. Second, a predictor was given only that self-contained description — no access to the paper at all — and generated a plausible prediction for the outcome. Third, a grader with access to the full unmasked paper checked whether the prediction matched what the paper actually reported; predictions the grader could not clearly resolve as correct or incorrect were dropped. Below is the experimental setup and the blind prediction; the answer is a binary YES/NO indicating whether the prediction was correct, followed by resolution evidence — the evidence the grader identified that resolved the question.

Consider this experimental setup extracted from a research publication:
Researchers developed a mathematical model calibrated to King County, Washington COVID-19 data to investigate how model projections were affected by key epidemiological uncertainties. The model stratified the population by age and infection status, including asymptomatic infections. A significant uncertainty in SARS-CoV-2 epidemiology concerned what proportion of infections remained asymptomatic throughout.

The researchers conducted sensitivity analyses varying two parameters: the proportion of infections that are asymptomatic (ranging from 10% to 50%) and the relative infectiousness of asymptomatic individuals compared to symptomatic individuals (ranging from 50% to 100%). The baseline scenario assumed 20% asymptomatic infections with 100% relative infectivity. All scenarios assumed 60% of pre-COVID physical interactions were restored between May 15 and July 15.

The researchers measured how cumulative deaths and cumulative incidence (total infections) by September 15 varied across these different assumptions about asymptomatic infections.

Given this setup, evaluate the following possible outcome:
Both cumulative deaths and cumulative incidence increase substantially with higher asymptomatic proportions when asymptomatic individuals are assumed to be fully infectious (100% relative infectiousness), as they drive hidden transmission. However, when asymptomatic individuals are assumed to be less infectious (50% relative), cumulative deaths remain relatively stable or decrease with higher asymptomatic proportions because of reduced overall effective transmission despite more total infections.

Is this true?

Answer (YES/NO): NO